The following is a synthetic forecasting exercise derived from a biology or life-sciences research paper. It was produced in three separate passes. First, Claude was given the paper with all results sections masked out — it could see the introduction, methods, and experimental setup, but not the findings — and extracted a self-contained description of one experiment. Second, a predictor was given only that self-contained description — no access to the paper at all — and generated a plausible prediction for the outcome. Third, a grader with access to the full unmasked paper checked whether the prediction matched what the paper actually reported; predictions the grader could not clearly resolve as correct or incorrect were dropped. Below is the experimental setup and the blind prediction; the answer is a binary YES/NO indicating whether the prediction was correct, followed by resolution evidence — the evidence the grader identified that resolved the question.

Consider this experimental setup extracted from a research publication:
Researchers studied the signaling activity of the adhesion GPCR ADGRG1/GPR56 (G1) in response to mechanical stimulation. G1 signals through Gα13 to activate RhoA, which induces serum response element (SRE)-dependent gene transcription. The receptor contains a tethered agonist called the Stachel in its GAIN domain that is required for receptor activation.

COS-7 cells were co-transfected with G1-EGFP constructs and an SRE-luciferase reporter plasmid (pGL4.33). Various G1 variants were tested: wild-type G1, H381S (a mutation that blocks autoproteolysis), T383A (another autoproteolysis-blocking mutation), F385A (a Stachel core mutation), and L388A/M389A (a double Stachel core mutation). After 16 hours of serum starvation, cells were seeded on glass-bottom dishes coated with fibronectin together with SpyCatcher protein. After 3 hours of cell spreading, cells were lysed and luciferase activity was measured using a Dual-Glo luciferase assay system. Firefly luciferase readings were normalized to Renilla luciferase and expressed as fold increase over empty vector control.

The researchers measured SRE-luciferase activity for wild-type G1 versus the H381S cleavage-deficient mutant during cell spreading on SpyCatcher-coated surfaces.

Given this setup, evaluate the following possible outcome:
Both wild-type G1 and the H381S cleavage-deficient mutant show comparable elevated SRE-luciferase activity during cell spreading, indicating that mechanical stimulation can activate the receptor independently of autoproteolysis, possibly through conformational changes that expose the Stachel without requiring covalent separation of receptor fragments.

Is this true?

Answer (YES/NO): NO